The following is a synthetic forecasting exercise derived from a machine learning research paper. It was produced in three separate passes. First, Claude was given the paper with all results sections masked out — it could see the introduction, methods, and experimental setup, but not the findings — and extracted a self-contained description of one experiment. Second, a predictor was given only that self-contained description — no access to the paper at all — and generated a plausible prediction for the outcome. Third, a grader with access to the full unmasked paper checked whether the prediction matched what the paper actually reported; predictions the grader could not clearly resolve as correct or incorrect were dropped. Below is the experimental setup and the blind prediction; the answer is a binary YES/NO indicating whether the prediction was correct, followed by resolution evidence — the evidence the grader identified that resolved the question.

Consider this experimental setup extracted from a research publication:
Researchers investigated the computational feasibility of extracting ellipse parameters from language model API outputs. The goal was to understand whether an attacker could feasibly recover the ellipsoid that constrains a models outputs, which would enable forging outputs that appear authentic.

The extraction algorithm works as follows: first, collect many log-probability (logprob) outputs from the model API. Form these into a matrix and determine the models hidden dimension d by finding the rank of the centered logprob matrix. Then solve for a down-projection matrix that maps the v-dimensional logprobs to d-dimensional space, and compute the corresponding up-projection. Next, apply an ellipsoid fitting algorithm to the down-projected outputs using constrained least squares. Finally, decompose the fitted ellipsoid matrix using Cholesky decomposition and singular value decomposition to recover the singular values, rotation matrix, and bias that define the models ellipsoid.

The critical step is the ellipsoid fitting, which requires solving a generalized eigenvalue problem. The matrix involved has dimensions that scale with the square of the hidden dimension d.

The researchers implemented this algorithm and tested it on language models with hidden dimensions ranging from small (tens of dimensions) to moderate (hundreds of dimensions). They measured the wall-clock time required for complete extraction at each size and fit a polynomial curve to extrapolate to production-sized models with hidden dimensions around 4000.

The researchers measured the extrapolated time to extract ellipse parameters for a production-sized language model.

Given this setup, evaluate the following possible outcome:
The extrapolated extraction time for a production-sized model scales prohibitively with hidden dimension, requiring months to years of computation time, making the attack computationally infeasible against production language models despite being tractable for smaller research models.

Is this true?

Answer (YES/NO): NO